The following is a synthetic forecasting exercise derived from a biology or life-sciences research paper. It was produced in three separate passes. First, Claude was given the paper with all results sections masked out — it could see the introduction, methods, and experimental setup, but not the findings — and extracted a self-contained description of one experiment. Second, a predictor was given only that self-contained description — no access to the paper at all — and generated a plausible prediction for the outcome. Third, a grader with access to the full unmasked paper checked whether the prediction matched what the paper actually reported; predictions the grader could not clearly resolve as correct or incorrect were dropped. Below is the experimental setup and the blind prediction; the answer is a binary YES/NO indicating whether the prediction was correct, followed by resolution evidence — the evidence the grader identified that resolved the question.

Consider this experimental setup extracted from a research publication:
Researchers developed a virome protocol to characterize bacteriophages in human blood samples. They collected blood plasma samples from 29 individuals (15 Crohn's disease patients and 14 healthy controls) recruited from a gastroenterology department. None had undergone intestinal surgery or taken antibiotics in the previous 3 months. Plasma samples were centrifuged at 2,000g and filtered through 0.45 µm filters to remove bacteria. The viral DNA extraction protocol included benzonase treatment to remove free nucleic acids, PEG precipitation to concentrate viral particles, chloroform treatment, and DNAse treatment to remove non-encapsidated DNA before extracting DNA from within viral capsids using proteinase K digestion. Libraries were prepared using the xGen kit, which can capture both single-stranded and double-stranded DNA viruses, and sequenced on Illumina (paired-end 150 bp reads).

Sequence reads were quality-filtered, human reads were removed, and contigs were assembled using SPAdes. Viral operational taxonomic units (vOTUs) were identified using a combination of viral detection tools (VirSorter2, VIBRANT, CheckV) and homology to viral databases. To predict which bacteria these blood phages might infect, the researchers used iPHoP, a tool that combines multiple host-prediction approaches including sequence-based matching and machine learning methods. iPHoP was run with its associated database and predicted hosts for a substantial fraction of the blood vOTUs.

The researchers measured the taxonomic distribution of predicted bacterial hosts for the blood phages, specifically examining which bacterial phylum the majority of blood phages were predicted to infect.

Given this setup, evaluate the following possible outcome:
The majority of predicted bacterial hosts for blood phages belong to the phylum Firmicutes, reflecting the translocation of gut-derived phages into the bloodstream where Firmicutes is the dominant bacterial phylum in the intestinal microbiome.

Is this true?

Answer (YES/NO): NO